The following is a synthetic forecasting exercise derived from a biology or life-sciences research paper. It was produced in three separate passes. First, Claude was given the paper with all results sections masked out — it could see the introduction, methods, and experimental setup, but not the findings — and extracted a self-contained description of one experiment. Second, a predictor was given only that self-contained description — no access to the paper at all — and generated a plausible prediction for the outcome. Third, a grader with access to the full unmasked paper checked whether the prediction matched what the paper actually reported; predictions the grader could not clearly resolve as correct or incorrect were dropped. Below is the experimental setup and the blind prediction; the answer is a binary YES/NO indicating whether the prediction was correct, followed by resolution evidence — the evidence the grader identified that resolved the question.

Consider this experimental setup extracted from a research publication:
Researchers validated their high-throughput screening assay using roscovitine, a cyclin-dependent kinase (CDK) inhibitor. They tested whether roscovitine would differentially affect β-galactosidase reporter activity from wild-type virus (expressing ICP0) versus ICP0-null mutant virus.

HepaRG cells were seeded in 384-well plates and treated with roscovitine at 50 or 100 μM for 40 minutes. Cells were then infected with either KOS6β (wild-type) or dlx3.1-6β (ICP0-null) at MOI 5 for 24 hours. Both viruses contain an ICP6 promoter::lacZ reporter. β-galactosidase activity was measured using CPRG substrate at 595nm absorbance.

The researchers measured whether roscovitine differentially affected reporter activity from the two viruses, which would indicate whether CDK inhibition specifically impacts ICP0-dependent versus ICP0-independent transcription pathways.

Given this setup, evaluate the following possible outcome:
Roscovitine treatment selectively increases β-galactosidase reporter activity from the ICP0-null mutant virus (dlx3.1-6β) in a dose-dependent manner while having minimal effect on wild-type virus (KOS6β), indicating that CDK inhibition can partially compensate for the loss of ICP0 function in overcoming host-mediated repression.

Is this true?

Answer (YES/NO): NO